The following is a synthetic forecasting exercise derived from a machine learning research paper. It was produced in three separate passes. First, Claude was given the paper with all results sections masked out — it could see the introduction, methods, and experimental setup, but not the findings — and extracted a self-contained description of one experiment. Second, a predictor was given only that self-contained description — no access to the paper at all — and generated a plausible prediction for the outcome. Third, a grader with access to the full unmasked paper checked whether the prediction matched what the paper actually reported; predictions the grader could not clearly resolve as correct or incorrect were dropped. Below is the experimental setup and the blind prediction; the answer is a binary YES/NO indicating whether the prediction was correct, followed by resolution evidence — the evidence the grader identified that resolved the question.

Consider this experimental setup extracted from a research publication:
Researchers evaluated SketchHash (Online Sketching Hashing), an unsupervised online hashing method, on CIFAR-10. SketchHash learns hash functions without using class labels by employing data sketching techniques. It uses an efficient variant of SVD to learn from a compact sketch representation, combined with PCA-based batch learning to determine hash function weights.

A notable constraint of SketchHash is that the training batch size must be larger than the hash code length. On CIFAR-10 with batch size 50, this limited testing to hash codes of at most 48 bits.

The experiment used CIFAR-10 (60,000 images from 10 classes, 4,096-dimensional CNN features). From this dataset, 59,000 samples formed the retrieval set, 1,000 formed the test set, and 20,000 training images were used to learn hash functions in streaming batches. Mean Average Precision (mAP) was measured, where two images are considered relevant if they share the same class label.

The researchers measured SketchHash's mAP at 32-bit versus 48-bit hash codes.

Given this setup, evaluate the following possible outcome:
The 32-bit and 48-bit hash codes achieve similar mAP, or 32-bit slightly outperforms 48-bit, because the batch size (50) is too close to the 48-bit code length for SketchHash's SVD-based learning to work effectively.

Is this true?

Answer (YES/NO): NO